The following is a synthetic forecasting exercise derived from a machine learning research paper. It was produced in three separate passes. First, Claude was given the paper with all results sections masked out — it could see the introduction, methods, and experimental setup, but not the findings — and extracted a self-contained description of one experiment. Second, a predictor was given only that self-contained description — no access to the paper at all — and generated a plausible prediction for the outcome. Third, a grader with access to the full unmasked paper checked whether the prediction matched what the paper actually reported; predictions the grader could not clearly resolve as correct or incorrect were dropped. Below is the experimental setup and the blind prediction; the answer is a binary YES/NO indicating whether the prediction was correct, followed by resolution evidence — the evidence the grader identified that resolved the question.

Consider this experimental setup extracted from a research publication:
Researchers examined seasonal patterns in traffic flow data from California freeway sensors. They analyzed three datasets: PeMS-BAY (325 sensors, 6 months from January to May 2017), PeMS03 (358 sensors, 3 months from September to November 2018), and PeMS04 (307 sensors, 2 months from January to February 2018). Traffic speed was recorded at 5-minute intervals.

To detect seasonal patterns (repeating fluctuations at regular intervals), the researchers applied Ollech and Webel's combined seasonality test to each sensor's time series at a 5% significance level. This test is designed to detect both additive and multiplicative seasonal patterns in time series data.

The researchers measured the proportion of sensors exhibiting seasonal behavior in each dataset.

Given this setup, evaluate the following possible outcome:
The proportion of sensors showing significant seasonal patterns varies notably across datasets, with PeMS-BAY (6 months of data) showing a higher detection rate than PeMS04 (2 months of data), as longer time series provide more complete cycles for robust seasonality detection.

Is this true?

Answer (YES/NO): NO